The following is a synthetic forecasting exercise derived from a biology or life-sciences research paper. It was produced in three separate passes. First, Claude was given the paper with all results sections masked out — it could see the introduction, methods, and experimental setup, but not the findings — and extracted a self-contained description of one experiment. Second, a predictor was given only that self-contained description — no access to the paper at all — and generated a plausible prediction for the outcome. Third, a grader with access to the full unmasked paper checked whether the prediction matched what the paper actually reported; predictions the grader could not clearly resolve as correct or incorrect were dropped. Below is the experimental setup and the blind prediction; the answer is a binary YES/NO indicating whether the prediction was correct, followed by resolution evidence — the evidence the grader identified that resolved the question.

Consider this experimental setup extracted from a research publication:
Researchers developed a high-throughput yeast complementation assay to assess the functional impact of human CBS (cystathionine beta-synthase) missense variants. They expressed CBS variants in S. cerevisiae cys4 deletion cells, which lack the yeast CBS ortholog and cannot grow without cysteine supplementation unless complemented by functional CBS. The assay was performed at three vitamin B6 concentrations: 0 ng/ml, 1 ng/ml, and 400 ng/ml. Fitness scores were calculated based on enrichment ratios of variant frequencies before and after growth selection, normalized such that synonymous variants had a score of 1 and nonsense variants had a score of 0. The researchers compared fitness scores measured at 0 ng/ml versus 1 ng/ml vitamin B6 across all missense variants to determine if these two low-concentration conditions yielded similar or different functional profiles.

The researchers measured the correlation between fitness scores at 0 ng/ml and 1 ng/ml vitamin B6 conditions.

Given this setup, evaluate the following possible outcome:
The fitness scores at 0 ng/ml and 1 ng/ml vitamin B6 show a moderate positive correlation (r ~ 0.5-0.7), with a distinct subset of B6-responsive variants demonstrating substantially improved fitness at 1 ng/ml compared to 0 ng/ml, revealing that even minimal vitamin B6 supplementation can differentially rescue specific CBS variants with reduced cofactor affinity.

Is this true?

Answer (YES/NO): NO